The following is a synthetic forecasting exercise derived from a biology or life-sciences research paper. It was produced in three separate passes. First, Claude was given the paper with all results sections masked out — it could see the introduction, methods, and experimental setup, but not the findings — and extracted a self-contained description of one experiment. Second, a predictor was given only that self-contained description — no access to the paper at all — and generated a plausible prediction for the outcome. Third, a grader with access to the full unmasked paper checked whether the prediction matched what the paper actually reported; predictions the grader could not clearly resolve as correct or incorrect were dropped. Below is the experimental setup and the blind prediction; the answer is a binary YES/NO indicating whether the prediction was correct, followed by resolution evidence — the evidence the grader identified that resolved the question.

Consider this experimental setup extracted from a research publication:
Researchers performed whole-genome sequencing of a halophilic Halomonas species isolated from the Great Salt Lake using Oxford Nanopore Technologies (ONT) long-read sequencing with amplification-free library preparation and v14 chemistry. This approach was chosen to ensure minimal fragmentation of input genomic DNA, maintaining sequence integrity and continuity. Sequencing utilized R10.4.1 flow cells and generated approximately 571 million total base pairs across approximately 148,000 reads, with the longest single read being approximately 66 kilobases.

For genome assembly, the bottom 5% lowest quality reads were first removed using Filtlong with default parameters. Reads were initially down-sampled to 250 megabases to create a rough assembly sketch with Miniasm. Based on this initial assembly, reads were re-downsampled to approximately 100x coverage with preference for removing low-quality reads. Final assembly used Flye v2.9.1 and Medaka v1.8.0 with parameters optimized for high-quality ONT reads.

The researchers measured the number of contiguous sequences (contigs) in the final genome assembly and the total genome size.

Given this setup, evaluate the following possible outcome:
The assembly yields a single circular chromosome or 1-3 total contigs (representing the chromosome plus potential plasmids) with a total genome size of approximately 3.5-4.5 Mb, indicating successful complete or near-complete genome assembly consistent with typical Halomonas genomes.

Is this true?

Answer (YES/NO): YES